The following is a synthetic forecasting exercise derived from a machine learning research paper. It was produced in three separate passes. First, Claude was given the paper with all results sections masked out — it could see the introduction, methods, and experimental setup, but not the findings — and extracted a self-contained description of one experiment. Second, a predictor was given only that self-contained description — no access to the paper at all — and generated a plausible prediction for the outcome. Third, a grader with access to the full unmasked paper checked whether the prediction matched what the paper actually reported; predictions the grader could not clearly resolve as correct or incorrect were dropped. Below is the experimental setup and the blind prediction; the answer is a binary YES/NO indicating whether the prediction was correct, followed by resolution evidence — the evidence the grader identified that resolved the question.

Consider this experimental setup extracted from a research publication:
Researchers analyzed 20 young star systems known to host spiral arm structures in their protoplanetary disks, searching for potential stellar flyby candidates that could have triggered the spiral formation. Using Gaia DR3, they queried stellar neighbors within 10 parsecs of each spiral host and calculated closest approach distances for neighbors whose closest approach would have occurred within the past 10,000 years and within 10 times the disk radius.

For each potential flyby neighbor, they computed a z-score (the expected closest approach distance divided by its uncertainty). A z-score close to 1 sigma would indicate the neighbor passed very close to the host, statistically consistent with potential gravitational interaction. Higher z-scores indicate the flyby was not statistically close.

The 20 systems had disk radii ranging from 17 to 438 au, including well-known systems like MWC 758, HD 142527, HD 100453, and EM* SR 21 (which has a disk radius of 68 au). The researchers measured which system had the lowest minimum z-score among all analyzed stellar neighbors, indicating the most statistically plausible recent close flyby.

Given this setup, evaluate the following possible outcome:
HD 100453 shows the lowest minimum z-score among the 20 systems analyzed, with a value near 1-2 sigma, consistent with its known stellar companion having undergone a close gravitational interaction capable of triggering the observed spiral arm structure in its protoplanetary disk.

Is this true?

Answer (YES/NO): NO